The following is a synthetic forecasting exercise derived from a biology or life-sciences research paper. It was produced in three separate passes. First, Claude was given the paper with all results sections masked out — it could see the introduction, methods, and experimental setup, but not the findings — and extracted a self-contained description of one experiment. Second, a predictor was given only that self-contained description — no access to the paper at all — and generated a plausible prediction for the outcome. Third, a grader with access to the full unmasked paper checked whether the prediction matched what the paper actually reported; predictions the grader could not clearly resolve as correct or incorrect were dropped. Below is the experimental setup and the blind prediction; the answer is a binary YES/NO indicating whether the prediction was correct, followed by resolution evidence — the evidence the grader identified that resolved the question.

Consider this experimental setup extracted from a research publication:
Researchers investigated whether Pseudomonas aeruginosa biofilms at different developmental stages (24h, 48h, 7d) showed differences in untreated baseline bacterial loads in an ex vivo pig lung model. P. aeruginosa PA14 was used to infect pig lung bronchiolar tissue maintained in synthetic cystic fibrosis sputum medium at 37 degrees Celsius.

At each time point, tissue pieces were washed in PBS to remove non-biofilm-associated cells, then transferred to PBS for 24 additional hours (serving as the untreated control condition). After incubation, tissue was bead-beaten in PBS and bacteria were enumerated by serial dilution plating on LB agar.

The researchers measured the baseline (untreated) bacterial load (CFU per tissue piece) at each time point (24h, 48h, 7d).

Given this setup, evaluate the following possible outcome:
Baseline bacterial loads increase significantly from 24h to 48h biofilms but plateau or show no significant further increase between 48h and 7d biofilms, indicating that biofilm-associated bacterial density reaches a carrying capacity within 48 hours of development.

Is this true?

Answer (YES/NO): NO